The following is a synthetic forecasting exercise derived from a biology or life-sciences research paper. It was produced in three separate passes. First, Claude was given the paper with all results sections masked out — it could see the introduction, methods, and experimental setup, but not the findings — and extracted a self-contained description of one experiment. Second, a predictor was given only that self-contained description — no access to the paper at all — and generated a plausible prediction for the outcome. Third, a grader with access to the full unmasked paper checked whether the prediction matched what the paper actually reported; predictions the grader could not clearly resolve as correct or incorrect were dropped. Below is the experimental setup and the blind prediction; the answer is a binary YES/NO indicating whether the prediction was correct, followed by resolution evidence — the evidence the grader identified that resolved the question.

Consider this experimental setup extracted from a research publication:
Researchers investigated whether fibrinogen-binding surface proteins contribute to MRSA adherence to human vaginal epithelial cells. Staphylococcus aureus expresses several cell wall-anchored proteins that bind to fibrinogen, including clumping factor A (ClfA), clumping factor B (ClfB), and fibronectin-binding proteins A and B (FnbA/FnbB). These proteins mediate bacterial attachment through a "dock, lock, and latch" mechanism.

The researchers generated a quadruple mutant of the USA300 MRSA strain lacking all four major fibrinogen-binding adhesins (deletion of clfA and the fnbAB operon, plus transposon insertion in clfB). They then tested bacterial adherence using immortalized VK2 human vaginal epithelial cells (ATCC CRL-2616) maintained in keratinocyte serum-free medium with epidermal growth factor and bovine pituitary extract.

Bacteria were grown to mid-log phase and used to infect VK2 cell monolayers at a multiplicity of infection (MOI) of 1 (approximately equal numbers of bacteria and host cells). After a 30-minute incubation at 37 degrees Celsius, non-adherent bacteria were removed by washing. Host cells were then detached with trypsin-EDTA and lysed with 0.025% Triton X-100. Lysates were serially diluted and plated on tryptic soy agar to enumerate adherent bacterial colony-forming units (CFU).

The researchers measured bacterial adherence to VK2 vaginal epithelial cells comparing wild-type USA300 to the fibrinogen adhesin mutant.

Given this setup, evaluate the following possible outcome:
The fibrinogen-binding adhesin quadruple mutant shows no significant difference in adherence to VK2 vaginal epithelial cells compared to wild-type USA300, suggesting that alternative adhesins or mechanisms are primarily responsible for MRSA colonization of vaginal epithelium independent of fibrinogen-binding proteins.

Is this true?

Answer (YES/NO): NO